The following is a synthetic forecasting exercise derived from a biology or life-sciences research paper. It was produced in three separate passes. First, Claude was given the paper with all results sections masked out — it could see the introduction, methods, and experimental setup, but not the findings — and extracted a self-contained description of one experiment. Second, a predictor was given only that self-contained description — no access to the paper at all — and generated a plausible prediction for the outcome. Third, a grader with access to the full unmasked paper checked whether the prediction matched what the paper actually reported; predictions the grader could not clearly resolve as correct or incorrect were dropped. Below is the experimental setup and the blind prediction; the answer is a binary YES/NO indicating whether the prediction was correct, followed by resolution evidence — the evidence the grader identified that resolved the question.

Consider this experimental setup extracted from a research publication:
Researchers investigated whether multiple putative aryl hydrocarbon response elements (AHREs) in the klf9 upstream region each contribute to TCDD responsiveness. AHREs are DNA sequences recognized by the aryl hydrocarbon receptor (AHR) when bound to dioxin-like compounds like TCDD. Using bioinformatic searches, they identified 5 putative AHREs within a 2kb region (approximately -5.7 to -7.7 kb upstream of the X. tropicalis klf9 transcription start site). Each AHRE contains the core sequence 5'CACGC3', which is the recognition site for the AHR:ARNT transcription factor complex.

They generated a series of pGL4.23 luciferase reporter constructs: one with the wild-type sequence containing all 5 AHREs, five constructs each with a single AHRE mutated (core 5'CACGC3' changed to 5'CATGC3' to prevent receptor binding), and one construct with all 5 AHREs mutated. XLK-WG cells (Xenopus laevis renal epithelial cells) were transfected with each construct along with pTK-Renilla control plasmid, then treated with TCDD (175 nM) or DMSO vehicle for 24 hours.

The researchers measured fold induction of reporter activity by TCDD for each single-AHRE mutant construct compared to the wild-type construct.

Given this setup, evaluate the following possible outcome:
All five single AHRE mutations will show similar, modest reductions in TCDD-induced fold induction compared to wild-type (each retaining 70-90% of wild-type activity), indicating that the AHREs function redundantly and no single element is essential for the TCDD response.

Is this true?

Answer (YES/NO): NO